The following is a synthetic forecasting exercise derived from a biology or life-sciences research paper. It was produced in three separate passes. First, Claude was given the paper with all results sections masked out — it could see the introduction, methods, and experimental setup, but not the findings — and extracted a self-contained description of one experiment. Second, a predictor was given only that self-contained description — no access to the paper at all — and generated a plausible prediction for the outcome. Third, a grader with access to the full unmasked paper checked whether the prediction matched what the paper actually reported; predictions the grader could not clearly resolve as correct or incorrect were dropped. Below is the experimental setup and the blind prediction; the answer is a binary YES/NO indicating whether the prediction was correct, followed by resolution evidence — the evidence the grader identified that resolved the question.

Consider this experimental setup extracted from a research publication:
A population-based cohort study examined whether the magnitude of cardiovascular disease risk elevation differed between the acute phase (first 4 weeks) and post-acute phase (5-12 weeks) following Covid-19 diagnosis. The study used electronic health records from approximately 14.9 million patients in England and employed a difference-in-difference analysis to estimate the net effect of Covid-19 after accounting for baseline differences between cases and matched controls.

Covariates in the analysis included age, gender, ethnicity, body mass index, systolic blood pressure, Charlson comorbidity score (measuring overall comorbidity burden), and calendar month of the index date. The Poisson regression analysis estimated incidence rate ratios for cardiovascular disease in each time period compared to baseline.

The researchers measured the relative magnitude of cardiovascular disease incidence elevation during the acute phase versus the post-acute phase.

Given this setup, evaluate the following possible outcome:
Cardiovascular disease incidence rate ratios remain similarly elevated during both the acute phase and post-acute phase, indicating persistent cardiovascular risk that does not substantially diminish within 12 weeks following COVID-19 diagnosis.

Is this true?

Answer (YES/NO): NO